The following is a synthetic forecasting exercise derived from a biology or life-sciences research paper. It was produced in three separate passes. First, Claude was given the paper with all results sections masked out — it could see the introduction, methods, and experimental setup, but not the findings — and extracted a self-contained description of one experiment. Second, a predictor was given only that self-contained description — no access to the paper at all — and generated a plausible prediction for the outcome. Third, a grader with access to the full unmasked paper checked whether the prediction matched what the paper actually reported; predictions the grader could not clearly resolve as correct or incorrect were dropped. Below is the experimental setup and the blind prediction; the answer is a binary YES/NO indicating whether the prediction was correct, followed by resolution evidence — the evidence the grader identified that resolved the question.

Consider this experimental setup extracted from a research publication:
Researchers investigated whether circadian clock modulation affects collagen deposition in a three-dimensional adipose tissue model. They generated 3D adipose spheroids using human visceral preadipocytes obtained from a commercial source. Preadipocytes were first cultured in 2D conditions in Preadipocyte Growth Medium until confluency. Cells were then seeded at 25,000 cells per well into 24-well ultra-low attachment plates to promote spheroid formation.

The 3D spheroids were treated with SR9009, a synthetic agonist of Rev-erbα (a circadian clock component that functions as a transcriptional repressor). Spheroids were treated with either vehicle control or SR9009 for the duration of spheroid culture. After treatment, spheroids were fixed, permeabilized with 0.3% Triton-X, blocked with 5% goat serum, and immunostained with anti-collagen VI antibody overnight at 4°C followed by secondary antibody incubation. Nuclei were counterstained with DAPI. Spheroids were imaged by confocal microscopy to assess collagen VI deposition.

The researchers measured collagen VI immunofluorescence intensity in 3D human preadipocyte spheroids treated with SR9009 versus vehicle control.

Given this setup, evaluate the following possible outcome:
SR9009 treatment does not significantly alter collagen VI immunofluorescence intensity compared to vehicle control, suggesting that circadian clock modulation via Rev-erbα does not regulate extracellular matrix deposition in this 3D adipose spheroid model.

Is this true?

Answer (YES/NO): NO